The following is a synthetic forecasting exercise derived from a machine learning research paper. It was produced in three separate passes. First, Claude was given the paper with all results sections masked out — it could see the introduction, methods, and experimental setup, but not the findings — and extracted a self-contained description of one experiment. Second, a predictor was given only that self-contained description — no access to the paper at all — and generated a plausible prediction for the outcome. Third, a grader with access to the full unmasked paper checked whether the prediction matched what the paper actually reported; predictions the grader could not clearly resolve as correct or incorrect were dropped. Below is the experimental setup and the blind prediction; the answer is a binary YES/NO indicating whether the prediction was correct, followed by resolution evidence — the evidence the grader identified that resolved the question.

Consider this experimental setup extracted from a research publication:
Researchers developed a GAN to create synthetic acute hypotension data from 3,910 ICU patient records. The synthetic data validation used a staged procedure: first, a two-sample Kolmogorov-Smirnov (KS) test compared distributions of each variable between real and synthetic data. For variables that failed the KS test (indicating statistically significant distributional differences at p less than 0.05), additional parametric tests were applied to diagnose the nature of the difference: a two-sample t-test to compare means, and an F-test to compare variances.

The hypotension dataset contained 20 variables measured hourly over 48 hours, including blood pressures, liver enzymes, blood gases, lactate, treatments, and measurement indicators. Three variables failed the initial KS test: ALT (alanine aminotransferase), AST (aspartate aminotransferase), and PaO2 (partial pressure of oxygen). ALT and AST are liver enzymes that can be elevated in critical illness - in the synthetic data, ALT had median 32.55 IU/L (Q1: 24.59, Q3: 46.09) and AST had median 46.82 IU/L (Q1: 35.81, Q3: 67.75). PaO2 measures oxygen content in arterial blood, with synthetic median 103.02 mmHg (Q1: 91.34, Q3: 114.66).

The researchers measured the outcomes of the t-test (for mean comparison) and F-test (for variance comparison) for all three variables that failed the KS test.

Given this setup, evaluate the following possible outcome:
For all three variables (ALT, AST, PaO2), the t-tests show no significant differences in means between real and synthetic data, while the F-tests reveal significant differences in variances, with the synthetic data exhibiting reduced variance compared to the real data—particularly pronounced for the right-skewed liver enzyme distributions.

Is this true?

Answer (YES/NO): NO